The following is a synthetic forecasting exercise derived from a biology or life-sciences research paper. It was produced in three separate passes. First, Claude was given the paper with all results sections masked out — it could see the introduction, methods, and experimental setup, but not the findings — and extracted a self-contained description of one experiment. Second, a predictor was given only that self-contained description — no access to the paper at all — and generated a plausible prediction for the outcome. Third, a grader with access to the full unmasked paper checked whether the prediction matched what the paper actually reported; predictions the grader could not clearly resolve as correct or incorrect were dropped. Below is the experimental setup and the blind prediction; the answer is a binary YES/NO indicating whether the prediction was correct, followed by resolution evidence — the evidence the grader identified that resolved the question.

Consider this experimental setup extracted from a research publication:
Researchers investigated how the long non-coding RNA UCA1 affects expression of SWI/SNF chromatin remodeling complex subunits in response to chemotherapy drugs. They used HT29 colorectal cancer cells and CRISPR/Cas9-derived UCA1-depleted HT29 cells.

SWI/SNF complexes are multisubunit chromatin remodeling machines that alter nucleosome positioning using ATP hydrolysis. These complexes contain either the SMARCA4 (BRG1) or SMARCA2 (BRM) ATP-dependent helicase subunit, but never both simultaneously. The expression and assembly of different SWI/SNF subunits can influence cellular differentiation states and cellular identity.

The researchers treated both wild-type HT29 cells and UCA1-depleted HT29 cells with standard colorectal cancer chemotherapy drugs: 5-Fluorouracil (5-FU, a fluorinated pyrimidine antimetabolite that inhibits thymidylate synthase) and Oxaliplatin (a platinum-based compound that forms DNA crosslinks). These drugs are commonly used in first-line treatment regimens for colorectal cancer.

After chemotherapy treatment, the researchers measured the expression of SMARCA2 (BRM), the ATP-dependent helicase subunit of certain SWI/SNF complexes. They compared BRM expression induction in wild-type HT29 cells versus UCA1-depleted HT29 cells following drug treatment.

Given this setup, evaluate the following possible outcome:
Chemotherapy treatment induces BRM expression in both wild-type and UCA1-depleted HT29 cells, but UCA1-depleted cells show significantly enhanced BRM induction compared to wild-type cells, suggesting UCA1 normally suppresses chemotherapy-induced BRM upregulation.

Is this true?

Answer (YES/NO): NO